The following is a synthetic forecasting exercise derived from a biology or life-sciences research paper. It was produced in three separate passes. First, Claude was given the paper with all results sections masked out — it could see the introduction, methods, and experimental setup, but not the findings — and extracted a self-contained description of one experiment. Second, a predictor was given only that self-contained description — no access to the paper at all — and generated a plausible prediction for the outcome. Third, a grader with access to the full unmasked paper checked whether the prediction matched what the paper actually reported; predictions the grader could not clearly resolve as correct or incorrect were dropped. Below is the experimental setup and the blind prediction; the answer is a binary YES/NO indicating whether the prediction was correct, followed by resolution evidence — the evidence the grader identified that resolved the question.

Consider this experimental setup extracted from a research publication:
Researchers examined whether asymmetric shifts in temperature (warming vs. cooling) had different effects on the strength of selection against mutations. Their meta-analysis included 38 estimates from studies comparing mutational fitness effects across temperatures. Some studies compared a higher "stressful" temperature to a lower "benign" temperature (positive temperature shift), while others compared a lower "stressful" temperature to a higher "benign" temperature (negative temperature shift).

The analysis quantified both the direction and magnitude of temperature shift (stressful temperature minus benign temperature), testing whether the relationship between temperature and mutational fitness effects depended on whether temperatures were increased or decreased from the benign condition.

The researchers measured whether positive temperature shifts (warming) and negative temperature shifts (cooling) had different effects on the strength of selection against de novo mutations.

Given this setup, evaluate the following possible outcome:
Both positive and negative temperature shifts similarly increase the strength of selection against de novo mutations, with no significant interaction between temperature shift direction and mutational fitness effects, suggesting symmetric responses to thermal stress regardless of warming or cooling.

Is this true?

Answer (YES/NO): NO